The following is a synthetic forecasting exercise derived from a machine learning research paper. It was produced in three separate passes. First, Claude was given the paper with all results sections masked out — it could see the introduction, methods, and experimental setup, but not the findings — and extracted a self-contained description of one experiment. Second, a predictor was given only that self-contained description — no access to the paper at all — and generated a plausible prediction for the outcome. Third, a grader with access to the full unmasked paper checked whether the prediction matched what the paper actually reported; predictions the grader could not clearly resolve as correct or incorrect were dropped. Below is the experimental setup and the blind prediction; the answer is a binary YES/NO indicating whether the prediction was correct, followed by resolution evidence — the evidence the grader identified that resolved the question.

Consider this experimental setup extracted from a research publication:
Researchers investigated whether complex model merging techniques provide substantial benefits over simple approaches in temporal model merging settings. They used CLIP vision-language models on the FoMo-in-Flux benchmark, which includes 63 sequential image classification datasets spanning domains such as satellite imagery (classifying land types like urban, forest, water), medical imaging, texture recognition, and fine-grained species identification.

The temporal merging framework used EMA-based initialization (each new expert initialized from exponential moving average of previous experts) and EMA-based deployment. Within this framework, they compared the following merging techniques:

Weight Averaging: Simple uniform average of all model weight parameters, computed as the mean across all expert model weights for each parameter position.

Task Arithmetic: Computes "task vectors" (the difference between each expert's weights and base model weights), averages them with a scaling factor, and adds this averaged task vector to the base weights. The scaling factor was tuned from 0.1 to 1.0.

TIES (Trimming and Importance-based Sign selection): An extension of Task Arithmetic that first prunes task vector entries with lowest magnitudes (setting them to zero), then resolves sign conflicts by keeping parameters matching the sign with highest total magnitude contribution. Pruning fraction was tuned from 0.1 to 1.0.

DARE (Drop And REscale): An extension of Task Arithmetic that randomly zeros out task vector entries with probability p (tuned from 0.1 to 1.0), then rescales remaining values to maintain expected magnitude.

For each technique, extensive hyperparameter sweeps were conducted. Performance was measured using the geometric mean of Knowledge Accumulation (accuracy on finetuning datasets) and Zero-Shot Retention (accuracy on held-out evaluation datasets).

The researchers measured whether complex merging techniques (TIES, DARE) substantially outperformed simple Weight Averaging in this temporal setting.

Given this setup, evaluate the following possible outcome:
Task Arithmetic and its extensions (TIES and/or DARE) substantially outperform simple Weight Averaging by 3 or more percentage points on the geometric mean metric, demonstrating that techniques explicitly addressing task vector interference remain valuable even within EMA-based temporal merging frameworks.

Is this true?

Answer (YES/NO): NO